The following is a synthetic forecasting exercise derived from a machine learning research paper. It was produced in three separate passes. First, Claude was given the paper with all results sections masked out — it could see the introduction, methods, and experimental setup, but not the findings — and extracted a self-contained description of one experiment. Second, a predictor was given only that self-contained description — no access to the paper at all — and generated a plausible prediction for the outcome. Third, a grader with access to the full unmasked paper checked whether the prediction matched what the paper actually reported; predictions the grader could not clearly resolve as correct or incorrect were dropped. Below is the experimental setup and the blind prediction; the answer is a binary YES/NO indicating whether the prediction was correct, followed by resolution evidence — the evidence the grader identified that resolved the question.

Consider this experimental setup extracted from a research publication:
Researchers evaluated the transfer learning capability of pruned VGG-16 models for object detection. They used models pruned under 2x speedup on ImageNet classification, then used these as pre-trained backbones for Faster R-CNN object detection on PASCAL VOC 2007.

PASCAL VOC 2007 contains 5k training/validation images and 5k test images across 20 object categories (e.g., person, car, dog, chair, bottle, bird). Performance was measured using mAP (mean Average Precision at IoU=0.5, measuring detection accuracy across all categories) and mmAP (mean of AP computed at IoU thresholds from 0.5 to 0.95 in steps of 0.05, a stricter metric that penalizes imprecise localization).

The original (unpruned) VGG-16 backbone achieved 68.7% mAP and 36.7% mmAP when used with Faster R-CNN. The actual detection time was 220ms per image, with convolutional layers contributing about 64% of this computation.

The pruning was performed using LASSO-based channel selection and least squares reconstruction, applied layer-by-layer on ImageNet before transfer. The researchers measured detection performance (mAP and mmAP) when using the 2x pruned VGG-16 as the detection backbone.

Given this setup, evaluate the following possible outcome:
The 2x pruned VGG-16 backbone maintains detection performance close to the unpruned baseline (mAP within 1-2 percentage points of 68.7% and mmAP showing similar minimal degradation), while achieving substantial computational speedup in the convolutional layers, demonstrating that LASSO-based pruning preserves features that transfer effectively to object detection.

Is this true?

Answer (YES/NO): YES